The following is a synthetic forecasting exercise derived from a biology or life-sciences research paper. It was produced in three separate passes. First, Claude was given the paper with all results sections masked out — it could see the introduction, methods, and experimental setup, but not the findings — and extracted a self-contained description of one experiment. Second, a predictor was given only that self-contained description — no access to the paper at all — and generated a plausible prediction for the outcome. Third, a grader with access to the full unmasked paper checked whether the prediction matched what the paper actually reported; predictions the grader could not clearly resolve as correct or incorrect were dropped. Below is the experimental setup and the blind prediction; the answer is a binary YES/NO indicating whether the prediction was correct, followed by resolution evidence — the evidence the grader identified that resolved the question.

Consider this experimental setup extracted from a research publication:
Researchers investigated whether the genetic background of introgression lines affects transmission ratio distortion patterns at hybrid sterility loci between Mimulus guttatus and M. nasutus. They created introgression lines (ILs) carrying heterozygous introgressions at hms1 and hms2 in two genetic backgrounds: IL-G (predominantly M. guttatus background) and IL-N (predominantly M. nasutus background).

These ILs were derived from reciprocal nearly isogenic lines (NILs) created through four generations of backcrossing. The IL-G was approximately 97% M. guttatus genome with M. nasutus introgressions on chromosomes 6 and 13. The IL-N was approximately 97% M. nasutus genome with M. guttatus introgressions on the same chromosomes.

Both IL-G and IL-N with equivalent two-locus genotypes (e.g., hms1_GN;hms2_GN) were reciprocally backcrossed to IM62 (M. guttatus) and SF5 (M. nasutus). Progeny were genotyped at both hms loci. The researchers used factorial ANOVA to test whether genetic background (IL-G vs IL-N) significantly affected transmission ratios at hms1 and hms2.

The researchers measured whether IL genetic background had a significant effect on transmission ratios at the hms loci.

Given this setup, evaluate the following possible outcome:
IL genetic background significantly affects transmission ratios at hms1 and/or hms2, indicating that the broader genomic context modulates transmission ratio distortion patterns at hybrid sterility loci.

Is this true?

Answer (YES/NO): NO